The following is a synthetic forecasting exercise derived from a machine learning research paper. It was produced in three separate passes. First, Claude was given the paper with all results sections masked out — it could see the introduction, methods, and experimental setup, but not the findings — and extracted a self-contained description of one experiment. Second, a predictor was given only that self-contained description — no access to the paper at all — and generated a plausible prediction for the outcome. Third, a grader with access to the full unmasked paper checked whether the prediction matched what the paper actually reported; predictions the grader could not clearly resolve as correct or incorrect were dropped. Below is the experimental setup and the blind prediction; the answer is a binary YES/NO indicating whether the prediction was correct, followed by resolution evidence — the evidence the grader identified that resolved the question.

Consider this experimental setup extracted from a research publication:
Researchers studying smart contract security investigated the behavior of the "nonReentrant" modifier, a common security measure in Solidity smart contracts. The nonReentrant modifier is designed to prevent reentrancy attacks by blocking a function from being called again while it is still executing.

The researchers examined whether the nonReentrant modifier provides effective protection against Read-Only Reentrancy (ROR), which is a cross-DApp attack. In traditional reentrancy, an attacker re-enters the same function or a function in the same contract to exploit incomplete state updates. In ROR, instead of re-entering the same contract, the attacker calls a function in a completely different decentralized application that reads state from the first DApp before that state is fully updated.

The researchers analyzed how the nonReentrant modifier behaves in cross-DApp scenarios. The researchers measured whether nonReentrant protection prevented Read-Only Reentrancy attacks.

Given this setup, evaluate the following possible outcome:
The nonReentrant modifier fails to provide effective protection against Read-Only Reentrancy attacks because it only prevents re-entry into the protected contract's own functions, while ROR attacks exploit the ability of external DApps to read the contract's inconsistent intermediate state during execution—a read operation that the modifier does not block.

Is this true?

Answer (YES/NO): YES